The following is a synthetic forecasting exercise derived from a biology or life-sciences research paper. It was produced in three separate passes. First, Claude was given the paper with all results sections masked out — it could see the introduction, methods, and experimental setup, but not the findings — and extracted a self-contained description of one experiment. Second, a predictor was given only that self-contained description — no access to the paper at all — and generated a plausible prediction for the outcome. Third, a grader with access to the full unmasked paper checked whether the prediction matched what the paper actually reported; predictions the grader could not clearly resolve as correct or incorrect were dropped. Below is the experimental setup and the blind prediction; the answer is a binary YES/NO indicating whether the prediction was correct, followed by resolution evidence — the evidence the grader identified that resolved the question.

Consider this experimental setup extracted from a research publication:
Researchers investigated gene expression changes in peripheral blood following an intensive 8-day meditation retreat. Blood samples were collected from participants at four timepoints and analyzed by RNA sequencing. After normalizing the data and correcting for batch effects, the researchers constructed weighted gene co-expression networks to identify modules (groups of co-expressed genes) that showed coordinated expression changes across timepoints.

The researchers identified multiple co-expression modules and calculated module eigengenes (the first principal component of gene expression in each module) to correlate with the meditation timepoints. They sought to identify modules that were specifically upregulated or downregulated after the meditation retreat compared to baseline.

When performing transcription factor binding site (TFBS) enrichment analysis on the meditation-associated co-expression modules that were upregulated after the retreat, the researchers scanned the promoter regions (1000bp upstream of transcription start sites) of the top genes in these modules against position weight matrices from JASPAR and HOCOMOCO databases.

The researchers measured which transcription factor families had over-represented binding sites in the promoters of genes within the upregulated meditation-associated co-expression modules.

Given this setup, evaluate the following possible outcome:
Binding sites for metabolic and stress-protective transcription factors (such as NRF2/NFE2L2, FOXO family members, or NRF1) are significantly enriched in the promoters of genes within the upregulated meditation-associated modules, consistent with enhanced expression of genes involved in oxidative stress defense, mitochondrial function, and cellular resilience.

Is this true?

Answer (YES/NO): NO